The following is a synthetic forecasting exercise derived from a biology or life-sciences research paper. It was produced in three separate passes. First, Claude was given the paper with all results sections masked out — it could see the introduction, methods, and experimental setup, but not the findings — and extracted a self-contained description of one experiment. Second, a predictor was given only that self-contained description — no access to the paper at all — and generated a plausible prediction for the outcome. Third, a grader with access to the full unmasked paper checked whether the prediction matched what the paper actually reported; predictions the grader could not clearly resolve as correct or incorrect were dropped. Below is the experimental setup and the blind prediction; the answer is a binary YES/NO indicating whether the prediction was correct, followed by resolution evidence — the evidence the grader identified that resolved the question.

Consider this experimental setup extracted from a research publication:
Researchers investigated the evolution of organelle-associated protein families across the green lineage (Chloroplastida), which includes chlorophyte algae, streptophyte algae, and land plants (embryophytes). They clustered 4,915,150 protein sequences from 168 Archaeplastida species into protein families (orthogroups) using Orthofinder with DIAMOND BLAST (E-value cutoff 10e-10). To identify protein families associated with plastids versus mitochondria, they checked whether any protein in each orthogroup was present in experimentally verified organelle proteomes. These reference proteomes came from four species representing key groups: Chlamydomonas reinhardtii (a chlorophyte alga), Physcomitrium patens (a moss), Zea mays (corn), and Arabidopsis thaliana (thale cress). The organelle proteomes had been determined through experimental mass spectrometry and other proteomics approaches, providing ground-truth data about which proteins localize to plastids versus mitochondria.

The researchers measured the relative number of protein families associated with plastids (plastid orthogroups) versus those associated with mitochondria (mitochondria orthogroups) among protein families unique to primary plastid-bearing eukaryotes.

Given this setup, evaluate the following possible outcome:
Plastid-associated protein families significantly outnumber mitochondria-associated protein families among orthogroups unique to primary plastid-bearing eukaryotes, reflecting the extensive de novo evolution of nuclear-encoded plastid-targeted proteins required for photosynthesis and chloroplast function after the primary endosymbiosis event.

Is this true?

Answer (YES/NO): YES